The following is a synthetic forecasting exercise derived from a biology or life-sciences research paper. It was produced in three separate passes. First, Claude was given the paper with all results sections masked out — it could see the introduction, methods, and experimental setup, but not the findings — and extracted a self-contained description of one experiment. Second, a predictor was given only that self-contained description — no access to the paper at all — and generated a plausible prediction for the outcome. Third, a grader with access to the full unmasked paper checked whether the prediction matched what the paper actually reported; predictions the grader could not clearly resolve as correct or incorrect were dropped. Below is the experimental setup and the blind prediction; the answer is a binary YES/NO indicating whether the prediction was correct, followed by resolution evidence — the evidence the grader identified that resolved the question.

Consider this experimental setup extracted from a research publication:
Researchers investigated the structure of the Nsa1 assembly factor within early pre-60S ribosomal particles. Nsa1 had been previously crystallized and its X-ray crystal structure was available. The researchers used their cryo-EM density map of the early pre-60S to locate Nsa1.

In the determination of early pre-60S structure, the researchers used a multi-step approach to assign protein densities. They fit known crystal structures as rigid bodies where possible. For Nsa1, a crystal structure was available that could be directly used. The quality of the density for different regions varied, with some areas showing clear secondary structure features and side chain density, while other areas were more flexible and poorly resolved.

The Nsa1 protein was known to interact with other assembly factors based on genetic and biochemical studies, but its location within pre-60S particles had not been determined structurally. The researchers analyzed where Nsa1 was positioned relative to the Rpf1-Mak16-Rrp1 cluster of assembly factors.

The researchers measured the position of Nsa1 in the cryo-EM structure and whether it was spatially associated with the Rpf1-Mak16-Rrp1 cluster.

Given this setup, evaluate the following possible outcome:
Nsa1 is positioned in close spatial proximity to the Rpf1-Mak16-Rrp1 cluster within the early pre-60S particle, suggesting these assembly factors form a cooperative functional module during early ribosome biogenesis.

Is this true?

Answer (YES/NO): YES